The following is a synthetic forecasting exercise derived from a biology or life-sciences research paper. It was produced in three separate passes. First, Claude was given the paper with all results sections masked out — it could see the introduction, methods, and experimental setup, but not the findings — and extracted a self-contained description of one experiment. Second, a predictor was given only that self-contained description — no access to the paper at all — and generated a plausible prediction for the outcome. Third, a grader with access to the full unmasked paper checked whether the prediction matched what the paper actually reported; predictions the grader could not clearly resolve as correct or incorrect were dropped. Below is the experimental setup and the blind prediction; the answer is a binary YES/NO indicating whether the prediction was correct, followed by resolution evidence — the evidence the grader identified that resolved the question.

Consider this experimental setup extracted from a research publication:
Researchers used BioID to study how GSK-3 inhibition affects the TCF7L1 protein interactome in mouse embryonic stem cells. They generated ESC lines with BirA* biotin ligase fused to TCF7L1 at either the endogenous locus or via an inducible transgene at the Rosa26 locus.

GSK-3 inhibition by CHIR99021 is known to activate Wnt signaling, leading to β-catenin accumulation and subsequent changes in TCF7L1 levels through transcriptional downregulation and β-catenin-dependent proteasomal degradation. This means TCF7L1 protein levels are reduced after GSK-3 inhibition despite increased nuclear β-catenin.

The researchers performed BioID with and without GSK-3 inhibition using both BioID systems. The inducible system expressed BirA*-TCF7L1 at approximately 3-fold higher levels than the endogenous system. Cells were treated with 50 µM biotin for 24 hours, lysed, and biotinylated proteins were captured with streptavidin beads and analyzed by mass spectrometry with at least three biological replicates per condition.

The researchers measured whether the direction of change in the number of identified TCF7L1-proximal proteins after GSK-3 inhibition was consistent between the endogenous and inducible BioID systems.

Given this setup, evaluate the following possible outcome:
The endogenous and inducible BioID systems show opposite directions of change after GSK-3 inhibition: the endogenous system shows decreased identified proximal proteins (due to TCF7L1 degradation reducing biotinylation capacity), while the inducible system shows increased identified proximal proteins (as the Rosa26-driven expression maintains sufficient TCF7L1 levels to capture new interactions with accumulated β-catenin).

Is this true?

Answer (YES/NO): NO